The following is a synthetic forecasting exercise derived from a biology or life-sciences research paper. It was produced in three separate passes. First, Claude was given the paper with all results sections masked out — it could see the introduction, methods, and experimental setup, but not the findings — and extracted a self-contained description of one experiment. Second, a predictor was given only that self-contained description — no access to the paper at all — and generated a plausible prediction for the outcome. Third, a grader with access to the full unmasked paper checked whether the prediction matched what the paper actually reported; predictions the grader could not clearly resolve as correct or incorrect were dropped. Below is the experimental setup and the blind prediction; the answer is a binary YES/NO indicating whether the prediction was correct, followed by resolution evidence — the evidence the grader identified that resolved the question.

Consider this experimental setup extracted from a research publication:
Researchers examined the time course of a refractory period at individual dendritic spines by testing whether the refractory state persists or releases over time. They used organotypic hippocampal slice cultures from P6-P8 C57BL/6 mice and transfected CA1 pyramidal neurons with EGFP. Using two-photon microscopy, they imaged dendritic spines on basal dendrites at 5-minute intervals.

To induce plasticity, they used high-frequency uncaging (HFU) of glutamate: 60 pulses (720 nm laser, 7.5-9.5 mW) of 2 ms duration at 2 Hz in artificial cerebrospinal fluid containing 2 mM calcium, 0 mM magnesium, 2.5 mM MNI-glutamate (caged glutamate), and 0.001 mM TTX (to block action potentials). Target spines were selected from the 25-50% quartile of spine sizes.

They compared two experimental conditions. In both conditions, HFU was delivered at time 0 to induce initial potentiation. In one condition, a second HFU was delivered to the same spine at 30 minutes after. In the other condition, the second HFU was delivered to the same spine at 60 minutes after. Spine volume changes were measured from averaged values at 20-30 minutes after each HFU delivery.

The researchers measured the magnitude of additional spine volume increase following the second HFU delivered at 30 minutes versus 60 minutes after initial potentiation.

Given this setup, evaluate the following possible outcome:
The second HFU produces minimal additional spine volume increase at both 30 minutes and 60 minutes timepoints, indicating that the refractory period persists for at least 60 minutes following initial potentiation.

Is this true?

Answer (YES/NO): NO